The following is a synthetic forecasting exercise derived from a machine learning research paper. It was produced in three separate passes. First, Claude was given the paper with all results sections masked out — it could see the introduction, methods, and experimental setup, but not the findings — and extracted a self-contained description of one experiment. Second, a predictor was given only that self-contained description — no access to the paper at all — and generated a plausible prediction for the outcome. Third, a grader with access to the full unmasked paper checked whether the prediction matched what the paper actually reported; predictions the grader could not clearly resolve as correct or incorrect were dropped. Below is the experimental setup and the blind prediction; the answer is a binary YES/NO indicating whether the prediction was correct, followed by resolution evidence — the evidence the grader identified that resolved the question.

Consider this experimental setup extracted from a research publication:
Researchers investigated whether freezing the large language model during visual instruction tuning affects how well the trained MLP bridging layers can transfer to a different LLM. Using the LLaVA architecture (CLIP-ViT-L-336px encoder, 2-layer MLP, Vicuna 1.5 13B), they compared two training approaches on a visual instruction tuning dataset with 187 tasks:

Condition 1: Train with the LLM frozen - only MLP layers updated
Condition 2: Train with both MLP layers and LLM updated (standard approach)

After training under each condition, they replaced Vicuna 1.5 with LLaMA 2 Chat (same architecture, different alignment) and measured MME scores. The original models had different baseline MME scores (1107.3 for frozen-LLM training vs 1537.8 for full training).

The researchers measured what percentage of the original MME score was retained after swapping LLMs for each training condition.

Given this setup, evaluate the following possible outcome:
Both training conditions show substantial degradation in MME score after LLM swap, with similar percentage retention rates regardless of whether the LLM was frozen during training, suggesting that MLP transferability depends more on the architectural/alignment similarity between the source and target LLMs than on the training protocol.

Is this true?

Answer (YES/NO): NO